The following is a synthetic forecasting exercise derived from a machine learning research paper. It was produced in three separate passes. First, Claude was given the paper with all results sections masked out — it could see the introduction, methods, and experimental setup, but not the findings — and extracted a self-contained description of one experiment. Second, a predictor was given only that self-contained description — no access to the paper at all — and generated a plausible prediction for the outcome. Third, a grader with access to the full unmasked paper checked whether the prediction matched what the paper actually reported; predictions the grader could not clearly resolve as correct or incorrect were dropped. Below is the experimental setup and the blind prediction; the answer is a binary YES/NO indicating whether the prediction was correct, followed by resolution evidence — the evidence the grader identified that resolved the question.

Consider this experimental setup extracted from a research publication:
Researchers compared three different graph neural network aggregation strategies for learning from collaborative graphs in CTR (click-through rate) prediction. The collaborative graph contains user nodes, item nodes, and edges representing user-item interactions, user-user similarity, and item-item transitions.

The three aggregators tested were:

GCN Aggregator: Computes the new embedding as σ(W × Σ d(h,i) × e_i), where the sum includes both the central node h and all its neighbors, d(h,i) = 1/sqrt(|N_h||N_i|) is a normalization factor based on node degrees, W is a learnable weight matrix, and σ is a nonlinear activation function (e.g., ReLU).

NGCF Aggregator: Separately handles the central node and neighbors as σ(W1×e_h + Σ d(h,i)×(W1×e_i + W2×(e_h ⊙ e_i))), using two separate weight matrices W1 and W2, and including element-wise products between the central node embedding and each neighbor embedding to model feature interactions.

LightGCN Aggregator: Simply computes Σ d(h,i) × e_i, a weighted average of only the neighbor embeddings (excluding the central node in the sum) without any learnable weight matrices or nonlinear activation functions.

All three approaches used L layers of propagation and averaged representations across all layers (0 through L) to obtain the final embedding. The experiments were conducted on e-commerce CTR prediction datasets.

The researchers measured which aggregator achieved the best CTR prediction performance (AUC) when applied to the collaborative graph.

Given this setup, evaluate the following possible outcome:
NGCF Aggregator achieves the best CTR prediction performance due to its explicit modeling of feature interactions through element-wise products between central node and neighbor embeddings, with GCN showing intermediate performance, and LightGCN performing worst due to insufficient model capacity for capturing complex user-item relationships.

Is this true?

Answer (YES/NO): NO